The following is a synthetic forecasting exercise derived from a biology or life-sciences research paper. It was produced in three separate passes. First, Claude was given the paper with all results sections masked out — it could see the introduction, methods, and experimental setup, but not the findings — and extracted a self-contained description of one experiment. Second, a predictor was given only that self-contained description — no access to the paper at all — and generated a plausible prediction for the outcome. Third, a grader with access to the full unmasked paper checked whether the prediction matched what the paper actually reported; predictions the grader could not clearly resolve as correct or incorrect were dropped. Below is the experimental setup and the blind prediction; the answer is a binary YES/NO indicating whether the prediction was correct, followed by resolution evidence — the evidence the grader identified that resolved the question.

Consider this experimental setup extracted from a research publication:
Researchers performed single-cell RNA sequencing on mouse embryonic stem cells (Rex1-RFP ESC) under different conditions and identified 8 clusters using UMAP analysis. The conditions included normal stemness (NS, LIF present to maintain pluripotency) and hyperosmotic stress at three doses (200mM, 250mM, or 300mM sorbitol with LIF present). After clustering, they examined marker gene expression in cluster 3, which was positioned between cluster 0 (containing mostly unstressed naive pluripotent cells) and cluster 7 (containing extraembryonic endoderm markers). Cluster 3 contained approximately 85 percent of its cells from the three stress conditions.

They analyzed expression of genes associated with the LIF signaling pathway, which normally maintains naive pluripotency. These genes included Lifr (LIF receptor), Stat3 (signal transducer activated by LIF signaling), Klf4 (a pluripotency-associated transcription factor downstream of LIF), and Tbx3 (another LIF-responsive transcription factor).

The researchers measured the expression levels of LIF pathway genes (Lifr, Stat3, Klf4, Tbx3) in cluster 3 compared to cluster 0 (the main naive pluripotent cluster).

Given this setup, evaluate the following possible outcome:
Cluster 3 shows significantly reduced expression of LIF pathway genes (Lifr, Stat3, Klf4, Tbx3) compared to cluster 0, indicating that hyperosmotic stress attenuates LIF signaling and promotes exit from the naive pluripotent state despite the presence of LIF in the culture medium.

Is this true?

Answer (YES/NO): NO